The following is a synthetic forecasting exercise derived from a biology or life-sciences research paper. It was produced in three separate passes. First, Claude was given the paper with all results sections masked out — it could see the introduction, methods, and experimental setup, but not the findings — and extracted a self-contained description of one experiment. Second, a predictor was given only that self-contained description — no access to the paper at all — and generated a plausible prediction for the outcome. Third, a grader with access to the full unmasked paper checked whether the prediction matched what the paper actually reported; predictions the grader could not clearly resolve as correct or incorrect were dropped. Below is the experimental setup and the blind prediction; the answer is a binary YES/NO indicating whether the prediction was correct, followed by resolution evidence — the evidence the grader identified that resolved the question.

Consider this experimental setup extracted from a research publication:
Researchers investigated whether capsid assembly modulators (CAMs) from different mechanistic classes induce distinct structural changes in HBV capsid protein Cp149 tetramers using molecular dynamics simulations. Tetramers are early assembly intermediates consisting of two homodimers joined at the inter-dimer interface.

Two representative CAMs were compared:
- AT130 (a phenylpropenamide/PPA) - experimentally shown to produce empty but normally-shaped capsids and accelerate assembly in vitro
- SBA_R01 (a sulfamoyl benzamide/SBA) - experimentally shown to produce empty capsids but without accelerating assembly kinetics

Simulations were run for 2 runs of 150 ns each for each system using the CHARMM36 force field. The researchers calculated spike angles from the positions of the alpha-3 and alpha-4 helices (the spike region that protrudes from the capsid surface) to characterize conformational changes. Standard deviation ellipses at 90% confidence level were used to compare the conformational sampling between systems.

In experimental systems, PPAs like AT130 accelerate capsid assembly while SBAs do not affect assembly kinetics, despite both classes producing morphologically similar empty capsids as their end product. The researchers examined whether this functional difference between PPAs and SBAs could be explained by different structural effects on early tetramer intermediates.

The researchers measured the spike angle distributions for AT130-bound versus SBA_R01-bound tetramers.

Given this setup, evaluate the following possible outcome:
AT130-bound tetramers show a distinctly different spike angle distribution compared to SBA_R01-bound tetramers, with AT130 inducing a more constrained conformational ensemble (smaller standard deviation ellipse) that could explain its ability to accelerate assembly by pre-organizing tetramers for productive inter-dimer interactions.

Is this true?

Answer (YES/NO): NO